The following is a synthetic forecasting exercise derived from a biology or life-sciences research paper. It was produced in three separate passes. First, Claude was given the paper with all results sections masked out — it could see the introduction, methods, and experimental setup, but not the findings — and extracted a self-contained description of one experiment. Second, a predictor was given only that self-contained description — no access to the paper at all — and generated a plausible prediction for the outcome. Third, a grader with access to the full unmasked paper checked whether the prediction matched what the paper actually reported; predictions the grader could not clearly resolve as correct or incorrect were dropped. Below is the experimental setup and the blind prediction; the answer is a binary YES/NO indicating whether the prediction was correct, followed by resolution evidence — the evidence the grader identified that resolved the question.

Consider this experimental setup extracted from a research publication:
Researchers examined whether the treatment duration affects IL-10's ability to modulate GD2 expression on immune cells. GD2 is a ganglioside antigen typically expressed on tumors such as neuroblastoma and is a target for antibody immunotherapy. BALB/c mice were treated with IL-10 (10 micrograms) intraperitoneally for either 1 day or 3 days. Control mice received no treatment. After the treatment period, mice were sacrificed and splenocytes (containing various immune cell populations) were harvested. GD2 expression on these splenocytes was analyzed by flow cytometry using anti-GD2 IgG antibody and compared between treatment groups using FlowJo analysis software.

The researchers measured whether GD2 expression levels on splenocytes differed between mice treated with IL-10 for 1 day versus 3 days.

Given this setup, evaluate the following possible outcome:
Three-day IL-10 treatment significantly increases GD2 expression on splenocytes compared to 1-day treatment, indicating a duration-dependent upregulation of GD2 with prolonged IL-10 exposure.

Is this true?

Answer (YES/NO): YES